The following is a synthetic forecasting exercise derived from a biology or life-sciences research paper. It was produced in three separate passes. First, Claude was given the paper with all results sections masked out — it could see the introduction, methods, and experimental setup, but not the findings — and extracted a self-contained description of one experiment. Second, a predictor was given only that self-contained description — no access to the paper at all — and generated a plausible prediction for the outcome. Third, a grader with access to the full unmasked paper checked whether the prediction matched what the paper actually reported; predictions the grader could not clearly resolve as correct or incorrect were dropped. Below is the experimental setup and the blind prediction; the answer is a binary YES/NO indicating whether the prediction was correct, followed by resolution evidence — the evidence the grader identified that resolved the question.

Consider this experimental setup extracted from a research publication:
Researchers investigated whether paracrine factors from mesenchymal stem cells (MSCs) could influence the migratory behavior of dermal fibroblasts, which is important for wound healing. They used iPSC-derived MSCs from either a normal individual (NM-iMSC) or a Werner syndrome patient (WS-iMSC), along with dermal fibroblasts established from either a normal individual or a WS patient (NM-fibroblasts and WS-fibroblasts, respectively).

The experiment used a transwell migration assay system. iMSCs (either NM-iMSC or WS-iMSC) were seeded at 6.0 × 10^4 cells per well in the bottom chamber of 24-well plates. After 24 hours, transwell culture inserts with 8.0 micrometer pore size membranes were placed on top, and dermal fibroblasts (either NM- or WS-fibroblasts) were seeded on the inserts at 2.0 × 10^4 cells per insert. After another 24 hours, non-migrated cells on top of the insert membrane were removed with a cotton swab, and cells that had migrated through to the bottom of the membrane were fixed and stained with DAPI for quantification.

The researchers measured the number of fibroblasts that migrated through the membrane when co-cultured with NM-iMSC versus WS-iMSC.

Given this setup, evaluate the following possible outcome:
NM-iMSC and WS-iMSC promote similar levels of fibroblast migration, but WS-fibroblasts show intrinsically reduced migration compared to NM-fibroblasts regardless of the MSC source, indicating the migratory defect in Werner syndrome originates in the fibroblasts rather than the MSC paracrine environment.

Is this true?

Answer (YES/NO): NO